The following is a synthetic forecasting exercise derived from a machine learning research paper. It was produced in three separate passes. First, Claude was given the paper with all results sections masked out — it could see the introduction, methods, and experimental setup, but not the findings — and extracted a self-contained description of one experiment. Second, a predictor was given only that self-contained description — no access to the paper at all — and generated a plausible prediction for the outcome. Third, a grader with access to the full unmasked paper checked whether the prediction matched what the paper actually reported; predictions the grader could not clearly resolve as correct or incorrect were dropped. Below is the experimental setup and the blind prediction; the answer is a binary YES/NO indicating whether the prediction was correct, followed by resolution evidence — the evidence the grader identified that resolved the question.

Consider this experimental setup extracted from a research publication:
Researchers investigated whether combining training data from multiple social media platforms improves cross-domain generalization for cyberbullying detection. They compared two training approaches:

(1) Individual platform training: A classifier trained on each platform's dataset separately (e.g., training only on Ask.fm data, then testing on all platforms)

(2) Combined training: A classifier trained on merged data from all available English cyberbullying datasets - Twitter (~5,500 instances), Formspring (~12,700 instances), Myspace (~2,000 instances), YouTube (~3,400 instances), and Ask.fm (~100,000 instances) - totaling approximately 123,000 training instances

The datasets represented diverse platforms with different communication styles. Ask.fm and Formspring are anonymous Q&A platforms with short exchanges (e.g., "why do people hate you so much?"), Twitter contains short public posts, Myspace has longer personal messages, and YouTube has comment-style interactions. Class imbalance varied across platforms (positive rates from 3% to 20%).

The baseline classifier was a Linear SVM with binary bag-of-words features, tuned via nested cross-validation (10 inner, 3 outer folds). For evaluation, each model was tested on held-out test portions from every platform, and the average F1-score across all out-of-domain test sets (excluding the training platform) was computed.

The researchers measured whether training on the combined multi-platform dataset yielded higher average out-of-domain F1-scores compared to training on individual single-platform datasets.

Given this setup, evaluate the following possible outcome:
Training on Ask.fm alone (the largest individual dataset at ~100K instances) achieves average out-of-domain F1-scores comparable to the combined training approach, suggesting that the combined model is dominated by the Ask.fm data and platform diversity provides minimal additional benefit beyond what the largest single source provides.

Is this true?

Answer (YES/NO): NO